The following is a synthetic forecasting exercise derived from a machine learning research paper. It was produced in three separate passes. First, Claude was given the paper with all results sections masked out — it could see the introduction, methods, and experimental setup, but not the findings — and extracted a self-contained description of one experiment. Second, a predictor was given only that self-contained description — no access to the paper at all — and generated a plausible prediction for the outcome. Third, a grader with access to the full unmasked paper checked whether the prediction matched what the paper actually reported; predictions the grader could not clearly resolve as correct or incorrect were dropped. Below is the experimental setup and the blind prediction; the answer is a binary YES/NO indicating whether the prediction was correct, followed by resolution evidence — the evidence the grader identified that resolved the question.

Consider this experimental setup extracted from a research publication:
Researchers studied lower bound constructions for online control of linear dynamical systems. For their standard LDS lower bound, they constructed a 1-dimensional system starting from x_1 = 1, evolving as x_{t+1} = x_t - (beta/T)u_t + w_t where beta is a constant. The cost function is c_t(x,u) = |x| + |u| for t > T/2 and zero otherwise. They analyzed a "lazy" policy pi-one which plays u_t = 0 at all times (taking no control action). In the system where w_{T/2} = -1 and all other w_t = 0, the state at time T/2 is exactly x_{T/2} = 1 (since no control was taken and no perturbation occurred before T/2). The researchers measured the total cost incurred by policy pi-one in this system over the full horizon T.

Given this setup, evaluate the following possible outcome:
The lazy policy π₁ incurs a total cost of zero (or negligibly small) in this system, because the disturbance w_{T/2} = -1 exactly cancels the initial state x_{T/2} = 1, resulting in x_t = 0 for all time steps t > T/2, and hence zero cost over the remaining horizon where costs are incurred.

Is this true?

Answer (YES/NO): YES